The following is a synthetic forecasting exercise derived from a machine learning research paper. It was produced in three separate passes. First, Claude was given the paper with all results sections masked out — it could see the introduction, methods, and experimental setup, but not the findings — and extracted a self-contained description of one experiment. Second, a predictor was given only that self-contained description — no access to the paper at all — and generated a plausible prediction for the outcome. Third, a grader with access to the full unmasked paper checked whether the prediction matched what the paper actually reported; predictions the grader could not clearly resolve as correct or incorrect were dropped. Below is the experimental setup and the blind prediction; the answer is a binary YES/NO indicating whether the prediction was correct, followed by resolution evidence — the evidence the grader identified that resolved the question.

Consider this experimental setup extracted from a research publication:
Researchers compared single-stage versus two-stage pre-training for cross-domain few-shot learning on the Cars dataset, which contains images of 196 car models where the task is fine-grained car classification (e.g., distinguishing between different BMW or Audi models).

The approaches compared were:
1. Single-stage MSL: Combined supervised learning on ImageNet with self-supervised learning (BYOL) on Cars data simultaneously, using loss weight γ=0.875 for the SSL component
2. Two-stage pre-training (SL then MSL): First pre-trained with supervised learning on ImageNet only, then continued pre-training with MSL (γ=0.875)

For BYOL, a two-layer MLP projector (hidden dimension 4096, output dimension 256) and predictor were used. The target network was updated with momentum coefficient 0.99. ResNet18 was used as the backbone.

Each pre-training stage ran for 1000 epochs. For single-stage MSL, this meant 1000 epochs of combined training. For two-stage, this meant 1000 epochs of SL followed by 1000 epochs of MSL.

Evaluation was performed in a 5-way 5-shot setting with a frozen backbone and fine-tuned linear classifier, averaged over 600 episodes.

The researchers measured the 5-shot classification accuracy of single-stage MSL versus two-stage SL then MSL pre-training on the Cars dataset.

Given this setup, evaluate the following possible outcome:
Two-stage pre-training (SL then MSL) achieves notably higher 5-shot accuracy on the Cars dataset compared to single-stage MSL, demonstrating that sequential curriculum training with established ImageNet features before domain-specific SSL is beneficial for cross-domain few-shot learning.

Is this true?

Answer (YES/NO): YES